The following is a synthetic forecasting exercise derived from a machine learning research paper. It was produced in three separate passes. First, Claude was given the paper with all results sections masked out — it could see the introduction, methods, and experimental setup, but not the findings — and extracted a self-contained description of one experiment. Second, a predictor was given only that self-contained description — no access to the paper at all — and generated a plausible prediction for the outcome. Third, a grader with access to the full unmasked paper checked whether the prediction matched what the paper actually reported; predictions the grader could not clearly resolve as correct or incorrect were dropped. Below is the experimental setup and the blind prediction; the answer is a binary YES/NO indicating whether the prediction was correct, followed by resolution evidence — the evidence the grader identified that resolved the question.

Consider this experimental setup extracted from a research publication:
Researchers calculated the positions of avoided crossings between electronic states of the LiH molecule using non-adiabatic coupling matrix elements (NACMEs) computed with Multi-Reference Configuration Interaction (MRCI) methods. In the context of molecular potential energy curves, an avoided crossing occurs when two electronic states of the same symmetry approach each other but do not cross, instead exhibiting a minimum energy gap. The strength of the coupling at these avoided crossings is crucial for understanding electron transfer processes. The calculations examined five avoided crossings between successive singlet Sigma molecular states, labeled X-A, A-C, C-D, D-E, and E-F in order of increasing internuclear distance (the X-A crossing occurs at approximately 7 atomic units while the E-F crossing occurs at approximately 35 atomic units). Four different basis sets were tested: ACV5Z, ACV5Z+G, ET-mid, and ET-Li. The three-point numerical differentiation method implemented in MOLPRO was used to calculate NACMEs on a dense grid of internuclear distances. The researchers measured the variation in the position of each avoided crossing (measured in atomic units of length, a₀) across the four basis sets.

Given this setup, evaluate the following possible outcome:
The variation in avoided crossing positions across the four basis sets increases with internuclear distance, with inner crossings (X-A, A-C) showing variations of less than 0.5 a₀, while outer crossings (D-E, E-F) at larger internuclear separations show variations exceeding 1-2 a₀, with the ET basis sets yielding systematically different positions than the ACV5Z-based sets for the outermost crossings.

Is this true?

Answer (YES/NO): NO